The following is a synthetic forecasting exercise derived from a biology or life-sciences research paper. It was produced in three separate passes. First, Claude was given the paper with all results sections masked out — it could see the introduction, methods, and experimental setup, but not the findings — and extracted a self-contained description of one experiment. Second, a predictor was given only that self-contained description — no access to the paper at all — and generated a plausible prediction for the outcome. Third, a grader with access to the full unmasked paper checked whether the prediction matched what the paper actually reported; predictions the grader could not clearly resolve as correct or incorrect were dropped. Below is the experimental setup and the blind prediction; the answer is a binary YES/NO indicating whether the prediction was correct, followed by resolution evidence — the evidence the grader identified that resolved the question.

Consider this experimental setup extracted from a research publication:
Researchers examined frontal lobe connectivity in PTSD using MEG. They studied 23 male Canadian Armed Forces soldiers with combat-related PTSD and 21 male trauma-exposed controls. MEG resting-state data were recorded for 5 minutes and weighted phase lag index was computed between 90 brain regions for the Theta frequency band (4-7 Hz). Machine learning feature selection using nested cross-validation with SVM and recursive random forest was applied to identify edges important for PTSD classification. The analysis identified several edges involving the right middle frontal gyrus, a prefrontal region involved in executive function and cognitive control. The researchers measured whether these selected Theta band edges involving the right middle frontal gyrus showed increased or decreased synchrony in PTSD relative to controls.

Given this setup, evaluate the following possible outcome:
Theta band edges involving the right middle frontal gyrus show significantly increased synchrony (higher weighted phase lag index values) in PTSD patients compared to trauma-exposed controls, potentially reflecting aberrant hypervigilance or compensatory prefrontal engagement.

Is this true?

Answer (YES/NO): NO